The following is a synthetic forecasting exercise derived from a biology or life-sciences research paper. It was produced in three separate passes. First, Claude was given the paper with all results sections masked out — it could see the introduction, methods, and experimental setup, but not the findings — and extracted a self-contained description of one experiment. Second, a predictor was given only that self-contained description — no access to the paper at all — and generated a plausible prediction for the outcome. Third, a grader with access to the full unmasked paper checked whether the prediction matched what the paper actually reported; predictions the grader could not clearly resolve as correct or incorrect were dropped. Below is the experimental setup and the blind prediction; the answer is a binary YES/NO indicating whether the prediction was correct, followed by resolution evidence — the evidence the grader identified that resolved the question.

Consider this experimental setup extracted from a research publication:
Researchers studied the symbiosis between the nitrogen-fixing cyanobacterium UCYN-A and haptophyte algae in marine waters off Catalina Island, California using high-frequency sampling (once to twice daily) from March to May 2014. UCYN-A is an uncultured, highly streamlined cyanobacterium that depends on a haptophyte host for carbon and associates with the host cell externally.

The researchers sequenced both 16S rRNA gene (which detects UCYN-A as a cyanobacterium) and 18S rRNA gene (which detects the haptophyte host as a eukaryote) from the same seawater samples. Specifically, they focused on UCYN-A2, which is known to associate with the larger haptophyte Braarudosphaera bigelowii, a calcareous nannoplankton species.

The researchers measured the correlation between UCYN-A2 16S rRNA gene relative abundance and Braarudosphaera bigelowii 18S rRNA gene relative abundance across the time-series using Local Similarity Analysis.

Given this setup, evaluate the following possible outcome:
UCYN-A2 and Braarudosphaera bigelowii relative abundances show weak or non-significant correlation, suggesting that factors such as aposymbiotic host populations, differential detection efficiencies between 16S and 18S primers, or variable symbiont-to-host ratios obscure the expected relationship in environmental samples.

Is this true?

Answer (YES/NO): NO